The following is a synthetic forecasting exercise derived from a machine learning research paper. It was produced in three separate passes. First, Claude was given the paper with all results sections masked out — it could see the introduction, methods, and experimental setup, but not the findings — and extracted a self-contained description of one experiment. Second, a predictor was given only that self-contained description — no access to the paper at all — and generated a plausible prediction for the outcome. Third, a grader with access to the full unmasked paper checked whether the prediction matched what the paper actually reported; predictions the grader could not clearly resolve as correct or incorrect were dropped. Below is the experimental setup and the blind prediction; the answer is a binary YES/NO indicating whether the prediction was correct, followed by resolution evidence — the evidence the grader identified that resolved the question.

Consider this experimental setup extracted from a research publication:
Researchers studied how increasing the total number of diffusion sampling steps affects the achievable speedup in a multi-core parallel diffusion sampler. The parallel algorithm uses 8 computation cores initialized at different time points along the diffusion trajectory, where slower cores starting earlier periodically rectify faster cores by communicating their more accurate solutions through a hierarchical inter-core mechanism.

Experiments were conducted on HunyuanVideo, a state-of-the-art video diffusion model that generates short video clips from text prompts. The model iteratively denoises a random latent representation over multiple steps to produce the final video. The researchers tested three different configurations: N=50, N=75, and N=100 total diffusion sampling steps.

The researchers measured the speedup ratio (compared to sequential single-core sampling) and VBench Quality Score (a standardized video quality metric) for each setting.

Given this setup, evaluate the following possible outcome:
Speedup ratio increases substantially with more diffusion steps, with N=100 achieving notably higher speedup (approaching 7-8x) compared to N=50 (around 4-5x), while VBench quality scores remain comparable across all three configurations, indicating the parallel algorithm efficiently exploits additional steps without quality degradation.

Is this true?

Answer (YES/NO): NO